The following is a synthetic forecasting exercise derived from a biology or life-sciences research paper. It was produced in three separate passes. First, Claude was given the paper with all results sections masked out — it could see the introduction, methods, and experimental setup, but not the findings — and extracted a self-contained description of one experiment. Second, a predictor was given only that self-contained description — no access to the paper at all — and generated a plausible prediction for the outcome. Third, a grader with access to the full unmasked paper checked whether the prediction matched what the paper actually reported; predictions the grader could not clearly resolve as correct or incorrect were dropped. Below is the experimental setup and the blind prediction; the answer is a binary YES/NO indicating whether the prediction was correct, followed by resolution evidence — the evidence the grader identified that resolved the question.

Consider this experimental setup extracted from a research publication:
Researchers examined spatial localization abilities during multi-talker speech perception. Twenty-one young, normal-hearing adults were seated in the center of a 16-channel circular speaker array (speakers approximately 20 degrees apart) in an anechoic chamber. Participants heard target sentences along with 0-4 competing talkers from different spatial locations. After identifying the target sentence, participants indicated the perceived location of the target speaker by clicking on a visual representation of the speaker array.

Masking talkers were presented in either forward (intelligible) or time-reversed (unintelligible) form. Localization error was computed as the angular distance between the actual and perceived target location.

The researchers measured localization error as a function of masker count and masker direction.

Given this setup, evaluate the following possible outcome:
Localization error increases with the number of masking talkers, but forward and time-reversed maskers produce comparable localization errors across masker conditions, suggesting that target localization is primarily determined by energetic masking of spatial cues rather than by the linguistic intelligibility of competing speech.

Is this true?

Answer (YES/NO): NO